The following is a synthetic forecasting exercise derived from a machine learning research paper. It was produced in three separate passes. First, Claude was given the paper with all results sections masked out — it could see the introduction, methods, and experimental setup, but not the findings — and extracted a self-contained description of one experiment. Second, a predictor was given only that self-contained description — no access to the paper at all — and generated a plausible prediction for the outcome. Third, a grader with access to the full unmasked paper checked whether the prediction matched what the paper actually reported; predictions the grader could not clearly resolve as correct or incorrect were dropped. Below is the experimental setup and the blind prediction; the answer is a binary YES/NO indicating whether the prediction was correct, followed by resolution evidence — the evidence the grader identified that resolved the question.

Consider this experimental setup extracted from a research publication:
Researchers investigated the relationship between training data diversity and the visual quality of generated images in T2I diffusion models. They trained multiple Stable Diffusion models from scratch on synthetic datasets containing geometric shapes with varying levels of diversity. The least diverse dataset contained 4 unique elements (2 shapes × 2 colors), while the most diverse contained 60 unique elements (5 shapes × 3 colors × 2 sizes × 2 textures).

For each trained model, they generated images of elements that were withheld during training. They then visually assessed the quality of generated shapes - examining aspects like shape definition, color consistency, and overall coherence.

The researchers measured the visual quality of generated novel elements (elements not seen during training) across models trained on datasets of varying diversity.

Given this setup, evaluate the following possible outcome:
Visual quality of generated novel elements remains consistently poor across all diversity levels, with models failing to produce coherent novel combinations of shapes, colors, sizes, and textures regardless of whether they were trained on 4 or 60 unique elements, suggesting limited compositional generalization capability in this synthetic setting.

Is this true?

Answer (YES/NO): NO